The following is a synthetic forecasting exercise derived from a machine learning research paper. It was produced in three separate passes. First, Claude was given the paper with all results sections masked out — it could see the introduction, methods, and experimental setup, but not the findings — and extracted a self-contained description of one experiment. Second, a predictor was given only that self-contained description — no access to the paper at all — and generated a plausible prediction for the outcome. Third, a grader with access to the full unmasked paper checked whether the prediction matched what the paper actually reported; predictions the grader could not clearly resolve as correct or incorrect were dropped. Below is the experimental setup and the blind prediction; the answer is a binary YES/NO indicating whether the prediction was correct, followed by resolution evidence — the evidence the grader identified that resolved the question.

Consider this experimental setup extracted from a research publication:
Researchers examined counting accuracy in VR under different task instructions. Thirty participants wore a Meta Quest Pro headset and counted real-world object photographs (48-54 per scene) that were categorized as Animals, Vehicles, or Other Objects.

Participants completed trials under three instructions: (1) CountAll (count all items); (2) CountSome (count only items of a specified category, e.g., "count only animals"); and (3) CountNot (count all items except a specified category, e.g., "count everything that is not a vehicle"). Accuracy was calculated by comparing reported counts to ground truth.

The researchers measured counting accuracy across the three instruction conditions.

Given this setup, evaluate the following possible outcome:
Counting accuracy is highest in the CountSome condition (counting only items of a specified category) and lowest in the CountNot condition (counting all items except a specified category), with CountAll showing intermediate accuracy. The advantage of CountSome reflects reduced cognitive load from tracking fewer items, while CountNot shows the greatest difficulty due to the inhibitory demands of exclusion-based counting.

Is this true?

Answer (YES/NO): NO